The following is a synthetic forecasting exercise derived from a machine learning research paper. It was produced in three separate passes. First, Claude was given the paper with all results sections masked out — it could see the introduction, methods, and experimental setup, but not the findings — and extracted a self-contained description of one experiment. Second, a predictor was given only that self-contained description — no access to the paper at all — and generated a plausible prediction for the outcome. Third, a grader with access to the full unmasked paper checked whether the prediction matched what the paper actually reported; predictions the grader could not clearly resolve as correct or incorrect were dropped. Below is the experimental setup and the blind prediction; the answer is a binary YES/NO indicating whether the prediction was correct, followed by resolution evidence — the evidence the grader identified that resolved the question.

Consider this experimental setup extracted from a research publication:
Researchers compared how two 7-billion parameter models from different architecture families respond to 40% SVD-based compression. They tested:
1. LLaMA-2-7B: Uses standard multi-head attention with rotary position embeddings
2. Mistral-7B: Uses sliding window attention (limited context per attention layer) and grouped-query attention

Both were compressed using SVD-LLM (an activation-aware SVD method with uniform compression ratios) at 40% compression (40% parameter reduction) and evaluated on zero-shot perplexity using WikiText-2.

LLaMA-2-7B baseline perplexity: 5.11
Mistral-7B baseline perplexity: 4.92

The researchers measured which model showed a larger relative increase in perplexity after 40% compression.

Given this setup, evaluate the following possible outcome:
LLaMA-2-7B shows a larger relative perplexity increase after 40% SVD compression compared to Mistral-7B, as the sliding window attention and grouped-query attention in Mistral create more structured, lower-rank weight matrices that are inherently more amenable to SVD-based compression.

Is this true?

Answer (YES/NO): NO